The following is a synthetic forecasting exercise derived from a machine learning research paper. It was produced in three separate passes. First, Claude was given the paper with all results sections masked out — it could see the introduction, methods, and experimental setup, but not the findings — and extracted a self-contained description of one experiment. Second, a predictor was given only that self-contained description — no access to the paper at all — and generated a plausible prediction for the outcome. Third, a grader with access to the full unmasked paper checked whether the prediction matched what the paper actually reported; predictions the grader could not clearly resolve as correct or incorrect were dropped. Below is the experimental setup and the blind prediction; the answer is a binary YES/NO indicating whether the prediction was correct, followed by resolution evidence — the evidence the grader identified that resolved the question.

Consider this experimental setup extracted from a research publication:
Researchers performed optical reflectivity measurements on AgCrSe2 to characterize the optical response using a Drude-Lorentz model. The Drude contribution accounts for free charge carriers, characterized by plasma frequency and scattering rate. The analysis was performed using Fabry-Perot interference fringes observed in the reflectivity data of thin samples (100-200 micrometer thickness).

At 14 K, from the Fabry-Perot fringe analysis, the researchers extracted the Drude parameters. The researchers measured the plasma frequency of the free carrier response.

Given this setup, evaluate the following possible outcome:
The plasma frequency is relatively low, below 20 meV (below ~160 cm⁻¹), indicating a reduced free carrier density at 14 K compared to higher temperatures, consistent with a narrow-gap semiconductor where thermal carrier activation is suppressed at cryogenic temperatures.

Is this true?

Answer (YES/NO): YES